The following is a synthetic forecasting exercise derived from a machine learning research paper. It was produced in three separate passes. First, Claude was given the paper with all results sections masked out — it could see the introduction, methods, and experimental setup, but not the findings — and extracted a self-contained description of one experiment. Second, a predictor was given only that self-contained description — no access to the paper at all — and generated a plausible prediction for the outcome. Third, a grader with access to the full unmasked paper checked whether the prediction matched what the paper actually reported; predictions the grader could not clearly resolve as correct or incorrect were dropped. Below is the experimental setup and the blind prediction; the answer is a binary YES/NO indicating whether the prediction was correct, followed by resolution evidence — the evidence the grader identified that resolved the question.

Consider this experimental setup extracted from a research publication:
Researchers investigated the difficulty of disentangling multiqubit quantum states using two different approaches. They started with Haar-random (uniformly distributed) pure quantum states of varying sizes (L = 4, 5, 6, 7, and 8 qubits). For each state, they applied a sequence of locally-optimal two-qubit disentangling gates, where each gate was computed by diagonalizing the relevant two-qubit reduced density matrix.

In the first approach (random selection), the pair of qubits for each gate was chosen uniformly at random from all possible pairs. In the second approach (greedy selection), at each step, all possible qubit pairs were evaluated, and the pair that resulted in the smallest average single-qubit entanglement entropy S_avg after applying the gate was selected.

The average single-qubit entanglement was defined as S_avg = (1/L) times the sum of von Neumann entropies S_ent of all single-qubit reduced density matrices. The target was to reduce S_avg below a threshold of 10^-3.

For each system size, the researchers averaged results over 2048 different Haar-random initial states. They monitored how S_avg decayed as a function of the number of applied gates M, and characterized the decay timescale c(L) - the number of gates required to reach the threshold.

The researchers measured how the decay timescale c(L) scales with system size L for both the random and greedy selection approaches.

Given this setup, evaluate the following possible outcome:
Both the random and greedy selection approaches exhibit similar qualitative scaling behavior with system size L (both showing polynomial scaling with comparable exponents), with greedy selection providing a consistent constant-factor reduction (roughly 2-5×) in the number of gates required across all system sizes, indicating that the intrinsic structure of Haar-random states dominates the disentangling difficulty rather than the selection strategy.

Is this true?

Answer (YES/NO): NO